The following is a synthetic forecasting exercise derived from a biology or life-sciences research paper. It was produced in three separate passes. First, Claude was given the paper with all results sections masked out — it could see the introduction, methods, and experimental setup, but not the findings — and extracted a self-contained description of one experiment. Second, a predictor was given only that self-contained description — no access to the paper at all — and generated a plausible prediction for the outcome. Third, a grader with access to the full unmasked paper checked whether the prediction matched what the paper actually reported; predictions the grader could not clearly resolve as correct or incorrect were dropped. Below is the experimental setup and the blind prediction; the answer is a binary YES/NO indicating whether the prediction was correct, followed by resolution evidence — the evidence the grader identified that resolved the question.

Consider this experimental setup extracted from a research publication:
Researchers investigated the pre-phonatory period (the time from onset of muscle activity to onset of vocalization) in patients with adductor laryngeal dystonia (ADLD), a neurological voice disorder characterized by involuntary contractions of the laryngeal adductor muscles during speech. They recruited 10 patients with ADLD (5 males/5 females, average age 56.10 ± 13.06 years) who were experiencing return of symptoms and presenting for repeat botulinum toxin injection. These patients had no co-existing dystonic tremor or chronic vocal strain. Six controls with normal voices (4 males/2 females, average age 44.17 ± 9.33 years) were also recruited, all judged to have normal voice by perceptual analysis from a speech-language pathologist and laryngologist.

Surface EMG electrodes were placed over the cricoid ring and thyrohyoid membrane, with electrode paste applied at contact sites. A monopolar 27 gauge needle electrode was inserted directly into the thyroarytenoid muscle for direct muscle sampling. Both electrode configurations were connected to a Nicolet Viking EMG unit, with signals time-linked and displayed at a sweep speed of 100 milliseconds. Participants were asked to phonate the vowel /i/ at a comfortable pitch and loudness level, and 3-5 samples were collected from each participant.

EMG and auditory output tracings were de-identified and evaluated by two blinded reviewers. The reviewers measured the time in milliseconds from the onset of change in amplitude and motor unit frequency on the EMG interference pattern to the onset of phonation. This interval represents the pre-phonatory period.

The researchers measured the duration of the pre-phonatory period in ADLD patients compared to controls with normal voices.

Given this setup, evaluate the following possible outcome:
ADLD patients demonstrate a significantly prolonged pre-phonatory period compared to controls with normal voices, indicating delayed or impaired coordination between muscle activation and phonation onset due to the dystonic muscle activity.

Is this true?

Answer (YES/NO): YES